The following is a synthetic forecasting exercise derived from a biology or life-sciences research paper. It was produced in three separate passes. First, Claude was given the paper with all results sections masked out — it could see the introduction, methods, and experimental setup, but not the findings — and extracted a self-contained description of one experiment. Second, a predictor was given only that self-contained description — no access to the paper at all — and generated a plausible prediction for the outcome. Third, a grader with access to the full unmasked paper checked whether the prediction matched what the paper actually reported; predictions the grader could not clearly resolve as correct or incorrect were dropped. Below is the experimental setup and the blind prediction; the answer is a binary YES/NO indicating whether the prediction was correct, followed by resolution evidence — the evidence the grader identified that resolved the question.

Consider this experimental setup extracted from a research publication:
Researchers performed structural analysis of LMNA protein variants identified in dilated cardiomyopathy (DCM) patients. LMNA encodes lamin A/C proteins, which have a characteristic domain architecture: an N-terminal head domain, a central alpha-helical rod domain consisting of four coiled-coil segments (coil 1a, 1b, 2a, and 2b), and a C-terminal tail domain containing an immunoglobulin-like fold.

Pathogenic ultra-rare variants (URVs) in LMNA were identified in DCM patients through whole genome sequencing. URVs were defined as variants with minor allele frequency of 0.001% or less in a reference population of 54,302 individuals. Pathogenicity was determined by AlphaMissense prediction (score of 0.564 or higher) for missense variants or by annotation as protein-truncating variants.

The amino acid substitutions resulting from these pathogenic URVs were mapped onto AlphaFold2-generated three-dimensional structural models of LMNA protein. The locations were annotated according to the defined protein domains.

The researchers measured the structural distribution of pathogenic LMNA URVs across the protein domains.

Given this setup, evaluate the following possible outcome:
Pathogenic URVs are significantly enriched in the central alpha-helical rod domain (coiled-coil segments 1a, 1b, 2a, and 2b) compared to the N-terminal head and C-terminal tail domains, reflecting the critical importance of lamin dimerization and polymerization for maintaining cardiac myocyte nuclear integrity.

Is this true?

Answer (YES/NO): YES